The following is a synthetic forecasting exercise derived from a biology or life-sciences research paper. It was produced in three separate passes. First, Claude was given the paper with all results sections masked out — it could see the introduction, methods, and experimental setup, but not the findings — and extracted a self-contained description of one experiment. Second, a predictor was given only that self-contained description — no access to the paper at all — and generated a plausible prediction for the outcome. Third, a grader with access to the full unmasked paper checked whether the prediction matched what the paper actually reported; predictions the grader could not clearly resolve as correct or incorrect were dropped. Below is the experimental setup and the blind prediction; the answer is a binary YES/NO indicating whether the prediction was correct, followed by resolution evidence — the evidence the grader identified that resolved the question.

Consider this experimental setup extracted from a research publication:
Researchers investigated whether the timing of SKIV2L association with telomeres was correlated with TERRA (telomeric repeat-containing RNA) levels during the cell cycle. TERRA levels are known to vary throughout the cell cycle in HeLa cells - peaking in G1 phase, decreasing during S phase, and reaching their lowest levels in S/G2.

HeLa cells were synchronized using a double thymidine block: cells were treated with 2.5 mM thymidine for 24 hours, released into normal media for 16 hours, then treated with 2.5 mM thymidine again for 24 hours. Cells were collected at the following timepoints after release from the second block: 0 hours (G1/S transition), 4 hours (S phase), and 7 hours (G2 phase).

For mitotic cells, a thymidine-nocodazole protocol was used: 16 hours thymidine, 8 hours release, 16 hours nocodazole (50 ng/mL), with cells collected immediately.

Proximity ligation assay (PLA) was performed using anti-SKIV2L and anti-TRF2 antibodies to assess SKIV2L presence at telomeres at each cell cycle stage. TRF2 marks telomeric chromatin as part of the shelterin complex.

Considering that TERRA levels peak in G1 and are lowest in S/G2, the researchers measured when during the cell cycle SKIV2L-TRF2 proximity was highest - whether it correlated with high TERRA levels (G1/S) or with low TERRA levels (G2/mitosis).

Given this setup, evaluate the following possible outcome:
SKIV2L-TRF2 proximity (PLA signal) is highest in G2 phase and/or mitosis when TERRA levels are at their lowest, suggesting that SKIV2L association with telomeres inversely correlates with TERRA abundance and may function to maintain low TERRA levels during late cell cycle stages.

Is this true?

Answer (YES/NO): NO